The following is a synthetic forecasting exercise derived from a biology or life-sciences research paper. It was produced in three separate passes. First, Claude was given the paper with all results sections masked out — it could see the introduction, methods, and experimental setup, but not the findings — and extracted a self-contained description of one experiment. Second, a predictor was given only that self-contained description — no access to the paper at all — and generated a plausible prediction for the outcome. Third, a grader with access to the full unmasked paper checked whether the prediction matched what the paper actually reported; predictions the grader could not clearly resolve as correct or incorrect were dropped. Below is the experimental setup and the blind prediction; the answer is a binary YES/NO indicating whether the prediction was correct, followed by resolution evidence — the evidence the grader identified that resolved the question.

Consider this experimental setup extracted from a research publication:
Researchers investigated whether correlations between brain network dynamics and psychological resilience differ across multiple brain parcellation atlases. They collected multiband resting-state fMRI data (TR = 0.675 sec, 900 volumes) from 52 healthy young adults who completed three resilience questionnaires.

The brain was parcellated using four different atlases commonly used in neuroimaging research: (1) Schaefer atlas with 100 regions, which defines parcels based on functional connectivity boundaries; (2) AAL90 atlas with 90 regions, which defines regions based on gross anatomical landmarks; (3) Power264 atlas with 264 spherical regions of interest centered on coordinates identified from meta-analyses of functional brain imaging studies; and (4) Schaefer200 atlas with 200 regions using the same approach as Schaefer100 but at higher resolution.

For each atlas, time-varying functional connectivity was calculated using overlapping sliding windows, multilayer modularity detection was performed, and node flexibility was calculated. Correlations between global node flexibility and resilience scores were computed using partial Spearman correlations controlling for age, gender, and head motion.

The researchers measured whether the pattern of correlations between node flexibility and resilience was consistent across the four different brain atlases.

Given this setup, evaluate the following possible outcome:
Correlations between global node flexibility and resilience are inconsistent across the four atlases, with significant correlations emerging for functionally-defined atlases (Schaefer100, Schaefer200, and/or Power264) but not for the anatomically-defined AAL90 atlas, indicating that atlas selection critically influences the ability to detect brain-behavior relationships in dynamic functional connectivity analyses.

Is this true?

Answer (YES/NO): NO